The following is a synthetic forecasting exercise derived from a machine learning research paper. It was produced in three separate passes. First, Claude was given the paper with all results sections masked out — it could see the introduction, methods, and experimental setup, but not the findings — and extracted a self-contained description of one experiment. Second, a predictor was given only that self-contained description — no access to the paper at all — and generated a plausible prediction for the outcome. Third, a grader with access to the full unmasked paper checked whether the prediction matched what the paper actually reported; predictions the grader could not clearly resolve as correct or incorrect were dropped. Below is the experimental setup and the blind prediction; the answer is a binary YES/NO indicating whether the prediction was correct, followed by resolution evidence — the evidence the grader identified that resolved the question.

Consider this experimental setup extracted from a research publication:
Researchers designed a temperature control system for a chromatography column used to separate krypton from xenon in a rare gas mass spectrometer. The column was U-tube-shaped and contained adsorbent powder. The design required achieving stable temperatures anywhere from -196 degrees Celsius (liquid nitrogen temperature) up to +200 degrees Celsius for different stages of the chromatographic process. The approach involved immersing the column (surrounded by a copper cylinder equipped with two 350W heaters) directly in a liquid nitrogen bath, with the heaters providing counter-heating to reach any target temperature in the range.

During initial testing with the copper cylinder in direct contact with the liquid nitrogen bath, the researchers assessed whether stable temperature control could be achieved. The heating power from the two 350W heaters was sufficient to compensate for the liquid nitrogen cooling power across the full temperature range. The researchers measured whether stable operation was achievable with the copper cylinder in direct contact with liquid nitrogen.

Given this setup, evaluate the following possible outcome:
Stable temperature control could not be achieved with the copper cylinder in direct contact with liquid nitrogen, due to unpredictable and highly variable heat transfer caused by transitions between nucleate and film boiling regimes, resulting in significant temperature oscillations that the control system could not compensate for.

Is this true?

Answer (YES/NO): YES